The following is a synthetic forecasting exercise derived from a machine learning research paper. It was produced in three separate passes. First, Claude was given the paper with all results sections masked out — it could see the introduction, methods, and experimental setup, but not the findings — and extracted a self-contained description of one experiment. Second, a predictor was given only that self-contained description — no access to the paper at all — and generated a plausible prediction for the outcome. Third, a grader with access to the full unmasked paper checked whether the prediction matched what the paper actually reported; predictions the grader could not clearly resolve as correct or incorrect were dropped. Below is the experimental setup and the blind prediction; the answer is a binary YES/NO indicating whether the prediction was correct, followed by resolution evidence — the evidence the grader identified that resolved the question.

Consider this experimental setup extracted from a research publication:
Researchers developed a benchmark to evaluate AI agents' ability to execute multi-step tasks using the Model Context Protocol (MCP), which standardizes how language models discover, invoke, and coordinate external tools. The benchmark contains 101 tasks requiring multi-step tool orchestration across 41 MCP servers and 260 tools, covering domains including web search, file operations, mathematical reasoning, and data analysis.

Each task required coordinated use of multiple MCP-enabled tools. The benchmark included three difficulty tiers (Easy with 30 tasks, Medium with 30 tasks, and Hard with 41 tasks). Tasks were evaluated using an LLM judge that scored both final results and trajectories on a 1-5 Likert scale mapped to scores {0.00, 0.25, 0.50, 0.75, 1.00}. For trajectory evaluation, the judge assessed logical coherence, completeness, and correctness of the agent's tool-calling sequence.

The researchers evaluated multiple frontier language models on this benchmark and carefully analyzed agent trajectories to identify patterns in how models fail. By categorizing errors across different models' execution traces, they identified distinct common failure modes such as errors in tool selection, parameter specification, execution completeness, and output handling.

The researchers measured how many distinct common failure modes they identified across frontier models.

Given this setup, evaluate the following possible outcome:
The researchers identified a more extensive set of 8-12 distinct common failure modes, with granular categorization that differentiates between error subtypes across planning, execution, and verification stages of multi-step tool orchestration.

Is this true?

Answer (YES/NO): NO